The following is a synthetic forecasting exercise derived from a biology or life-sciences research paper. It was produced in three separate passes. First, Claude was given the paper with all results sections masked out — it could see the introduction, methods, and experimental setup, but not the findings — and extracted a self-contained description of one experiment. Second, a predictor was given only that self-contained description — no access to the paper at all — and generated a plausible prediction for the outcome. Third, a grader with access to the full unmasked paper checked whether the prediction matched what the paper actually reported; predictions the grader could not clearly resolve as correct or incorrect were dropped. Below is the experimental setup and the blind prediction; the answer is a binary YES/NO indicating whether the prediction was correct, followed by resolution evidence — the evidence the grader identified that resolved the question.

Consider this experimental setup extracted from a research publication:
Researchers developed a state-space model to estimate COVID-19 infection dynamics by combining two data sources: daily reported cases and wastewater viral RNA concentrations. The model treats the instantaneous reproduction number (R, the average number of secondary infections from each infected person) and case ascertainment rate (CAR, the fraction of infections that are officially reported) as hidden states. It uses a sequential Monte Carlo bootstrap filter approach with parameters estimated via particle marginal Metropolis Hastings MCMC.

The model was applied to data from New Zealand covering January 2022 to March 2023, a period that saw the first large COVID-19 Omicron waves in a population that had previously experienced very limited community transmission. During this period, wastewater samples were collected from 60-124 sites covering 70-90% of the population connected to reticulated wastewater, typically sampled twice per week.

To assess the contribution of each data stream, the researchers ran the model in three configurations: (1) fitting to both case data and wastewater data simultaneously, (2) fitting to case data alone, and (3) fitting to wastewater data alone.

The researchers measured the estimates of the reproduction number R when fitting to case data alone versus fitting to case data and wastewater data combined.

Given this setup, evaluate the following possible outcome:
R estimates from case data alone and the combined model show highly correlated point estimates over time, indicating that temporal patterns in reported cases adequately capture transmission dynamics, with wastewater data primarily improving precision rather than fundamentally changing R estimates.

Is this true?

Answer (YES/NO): YES